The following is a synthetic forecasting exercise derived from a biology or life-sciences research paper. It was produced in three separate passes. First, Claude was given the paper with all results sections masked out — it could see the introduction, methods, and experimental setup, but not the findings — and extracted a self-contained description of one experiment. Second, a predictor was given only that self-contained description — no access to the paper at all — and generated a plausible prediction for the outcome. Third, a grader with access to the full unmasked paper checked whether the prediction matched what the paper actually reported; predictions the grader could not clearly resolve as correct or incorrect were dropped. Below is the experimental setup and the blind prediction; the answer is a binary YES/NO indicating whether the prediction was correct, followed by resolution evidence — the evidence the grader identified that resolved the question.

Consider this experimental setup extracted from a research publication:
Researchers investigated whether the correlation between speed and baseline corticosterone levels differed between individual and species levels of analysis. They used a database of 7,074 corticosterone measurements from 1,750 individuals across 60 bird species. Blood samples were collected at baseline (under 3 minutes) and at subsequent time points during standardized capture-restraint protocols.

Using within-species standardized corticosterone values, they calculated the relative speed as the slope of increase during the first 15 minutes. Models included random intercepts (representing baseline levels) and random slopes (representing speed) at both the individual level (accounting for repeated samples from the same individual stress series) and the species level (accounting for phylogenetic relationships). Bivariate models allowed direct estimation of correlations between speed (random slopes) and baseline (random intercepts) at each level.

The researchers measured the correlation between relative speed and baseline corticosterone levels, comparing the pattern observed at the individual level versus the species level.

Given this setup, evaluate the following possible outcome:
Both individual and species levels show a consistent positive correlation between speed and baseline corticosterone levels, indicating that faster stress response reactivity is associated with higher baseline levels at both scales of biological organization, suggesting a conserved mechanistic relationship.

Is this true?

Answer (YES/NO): NO